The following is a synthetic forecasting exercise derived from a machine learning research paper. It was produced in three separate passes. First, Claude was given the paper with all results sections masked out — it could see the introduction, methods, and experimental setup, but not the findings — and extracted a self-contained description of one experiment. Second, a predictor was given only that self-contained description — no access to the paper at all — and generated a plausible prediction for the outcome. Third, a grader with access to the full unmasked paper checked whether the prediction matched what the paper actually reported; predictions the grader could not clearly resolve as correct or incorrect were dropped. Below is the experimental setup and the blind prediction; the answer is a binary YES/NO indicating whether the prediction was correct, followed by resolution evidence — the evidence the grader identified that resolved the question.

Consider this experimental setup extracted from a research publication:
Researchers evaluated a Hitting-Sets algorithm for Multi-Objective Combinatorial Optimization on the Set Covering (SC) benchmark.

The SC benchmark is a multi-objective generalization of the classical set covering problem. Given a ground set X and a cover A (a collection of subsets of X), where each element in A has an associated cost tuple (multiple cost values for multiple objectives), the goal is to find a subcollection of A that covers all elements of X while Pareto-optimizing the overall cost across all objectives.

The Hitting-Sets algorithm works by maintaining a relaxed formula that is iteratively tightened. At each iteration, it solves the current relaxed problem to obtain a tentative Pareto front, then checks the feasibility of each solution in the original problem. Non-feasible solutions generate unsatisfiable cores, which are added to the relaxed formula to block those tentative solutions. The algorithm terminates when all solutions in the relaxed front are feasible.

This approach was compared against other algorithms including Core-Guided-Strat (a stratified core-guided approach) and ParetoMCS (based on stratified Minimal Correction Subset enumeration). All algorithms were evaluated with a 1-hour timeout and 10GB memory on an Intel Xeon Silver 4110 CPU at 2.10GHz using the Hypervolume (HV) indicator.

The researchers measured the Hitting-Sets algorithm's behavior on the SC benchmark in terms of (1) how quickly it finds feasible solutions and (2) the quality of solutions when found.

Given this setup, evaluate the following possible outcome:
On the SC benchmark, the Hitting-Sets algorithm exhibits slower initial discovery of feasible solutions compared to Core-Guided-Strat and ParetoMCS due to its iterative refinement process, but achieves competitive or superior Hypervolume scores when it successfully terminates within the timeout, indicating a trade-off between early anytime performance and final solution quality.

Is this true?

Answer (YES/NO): YES